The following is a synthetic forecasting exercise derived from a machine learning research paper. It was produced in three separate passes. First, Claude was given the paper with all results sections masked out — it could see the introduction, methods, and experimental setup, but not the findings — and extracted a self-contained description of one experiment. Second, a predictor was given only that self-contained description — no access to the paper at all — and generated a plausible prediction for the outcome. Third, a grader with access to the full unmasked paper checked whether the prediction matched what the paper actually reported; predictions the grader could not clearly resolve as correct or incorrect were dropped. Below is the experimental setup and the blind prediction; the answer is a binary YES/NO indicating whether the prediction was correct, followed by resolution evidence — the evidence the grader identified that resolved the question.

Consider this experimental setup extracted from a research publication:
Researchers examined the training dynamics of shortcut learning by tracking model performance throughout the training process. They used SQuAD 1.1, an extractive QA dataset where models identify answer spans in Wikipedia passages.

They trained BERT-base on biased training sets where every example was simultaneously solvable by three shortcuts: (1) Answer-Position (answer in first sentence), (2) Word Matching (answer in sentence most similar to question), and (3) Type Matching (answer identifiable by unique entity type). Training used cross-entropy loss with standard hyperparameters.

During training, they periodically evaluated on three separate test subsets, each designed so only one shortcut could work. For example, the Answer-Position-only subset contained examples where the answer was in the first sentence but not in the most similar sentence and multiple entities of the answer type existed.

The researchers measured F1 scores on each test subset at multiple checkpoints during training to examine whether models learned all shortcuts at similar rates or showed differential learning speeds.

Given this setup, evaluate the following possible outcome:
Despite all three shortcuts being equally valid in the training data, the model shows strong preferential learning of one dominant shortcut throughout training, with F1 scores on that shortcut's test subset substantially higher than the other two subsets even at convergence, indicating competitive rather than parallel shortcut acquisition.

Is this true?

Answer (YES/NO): NO